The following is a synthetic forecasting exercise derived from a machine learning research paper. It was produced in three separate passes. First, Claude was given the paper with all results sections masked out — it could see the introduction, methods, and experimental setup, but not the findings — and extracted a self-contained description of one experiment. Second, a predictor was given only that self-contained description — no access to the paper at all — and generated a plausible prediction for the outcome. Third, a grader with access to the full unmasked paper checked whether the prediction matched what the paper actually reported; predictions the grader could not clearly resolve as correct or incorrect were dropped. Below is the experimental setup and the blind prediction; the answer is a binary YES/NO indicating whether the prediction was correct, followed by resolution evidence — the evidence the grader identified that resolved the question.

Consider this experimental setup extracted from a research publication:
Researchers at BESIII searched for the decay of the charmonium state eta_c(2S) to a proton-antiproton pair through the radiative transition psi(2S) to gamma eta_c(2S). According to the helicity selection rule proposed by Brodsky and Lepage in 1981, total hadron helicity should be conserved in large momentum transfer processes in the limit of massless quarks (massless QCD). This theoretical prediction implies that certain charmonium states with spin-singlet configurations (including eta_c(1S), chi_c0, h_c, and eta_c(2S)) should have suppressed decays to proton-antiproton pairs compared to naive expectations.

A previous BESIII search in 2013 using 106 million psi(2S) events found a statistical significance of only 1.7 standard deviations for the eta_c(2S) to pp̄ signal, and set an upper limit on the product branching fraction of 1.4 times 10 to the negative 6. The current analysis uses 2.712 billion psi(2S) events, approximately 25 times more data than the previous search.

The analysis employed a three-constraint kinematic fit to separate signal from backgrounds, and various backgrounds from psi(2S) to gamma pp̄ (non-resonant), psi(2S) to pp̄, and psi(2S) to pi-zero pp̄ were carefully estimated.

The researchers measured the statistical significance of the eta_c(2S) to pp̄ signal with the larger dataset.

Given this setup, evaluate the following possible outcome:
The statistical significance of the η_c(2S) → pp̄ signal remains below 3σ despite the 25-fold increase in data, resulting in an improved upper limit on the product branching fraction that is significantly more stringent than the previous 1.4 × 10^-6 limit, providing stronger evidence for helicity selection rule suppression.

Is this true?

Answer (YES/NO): YES